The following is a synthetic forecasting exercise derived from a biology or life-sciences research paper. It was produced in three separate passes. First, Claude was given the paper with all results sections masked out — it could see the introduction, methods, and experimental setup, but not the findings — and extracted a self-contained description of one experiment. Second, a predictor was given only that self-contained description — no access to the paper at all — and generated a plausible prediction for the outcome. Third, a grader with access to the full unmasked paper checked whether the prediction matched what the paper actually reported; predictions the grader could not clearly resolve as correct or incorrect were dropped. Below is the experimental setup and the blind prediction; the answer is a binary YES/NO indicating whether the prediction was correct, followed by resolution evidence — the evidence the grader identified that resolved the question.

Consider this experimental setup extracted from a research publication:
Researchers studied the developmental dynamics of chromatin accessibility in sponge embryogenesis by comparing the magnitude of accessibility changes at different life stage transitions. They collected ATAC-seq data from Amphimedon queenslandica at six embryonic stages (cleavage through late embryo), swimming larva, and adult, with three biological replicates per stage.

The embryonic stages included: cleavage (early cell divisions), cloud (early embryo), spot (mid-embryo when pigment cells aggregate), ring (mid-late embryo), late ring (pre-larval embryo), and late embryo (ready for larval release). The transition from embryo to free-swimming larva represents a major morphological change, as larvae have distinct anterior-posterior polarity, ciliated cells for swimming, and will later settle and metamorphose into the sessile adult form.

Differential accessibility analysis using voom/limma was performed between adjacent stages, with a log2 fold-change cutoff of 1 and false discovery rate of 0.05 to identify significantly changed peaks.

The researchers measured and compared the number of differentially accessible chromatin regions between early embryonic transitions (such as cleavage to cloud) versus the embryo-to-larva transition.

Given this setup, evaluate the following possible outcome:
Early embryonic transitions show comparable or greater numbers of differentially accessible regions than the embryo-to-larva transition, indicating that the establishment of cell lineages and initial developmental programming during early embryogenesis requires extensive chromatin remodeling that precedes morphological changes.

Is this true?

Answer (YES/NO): YES